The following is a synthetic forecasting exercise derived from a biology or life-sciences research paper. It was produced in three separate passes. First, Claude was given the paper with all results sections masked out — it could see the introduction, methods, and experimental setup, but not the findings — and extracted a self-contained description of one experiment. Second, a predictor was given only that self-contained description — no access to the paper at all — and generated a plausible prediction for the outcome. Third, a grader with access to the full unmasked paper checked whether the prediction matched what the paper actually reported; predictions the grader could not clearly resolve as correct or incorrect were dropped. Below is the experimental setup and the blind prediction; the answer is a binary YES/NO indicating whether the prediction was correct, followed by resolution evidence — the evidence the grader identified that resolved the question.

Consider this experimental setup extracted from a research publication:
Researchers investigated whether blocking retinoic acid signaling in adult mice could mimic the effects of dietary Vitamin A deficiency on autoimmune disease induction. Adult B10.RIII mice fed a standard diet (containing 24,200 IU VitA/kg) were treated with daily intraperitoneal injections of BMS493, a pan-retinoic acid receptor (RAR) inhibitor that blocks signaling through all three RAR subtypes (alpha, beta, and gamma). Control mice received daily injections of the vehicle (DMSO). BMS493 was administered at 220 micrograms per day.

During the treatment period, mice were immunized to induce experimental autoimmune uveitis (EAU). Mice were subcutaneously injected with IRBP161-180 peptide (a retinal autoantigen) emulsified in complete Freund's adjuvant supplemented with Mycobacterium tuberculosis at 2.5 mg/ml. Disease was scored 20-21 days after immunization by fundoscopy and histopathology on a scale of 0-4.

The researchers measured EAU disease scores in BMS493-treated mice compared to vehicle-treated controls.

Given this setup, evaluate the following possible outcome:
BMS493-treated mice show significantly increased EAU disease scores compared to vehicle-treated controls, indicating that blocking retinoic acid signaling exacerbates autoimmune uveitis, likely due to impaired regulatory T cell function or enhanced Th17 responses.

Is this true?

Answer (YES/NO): NO